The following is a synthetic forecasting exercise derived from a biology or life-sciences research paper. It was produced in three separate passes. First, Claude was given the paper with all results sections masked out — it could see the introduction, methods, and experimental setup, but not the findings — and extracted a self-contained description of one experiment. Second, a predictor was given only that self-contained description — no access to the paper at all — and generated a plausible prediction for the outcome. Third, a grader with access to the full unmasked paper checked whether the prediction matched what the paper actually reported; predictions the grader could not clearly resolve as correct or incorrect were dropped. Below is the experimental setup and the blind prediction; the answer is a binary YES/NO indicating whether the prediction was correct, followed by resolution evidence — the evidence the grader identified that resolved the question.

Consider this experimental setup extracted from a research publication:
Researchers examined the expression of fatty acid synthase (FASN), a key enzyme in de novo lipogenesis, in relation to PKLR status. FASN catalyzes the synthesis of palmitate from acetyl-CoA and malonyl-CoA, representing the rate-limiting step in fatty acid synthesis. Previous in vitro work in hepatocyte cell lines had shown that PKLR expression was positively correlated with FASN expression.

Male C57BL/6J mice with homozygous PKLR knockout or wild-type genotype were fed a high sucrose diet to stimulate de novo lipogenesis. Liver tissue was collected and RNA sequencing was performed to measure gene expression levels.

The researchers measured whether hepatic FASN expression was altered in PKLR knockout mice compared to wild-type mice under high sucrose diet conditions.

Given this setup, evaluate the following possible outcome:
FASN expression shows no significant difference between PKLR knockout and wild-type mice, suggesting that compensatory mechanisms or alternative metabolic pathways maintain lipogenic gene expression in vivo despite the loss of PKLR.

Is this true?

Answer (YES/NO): NO